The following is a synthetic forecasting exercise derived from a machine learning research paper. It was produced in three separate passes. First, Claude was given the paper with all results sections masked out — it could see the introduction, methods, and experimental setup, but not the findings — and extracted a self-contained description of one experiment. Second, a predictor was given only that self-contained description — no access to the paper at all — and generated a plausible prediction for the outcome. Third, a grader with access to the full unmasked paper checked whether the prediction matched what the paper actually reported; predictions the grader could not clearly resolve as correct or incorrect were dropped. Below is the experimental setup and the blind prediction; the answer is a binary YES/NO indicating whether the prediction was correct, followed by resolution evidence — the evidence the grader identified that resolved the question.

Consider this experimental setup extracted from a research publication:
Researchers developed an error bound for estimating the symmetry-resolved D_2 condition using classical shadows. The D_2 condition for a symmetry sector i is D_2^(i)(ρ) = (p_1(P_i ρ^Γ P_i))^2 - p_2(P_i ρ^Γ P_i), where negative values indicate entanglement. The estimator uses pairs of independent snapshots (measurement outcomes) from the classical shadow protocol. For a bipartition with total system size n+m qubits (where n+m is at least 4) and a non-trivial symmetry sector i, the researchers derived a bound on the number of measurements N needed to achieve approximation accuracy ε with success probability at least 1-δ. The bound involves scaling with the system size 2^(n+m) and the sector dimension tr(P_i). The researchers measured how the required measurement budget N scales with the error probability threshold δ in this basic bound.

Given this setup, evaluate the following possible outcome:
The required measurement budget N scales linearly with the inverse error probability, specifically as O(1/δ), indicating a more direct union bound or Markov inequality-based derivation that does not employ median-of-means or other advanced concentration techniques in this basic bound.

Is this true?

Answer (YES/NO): YES